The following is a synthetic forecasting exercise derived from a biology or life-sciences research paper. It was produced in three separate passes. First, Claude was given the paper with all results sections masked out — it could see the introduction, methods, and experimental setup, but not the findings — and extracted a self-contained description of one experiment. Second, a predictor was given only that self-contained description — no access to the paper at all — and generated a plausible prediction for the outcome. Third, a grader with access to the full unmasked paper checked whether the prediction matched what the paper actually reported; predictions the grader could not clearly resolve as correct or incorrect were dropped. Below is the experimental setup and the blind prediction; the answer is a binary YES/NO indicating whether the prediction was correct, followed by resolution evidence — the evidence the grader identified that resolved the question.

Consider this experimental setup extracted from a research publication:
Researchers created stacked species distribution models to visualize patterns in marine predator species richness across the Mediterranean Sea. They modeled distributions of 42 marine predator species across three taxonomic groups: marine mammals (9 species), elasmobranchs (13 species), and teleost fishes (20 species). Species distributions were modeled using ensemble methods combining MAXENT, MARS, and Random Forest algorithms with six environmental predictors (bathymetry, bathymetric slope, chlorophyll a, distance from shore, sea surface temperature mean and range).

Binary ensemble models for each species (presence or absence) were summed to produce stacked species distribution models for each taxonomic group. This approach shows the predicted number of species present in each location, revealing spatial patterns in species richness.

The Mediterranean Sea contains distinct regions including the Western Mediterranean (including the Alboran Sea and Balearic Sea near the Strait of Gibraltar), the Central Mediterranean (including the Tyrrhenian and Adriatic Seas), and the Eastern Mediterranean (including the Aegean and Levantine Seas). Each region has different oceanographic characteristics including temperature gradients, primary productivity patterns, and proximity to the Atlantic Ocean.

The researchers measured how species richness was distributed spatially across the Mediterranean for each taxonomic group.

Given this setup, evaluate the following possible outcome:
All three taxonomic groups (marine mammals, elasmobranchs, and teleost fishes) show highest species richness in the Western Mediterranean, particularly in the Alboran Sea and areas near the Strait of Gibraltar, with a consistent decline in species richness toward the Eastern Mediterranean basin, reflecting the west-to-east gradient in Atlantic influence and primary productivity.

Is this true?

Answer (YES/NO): NO